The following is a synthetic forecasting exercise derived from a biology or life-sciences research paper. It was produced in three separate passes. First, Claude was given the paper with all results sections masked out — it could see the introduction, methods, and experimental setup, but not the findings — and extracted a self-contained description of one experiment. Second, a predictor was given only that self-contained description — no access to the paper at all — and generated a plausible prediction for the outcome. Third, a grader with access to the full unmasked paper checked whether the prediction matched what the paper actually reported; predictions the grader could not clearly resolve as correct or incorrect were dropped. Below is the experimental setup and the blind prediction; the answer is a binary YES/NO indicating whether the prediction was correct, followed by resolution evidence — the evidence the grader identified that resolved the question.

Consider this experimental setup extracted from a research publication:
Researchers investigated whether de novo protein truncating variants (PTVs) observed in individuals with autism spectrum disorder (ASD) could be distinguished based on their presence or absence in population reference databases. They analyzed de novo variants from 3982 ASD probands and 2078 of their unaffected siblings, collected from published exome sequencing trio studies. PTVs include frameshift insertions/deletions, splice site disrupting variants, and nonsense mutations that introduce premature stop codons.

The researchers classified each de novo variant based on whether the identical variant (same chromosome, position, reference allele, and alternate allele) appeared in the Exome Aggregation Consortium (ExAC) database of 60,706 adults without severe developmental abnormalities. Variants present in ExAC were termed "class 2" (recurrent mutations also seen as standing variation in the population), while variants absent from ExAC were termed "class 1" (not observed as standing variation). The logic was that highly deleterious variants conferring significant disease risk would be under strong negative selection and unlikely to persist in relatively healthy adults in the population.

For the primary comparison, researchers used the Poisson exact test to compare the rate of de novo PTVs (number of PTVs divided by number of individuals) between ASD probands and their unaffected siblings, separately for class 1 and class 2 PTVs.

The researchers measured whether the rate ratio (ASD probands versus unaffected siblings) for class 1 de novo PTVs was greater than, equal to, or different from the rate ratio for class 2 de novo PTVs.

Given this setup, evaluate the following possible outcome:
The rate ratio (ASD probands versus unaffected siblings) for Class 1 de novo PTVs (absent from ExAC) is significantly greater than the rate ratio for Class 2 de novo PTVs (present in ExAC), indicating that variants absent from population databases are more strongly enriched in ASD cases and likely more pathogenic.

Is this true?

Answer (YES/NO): YES